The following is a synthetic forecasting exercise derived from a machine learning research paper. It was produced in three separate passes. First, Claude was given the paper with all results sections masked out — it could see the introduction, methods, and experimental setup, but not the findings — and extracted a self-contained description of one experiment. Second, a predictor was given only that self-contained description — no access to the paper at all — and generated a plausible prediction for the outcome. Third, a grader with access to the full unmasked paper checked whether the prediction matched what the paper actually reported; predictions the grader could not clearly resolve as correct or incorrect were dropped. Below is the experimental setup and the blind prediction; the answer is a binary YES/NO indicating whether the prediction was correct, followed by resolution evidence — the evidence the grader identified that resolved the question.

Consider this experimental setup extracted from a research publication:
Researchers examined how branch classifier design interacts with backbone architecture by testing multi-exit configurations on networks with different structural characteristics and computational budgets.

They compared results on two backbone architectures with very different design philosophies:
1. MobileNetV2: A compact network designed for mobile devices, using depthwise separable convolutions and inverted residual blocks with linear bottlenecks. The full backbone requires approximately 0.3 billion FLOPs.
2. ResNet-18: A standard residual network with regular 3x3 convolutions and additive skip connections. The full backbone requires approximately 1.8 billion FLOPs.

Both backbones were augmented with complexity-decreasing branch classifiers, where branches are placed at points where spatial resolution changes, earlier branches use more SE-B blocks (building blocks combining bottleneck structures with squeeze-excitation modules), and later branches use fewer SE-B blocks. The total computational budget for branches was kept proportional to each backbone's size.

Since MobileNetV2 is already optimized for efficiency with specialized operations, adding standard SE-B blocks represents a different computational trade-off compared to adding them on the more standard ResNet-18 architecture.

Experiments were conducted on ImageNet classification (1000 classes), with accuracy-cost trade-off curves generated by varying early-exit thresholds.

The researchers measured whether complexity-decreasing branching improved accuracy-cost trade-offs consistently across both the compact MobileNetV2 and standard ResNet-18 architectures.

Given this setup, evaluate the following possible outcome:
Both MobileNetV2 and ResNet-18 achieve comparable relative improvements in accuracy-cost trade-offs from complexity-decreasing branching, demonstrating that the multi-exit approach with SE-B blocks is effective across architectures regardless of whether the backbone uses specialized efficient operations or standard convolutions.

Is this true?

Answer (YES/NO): NO